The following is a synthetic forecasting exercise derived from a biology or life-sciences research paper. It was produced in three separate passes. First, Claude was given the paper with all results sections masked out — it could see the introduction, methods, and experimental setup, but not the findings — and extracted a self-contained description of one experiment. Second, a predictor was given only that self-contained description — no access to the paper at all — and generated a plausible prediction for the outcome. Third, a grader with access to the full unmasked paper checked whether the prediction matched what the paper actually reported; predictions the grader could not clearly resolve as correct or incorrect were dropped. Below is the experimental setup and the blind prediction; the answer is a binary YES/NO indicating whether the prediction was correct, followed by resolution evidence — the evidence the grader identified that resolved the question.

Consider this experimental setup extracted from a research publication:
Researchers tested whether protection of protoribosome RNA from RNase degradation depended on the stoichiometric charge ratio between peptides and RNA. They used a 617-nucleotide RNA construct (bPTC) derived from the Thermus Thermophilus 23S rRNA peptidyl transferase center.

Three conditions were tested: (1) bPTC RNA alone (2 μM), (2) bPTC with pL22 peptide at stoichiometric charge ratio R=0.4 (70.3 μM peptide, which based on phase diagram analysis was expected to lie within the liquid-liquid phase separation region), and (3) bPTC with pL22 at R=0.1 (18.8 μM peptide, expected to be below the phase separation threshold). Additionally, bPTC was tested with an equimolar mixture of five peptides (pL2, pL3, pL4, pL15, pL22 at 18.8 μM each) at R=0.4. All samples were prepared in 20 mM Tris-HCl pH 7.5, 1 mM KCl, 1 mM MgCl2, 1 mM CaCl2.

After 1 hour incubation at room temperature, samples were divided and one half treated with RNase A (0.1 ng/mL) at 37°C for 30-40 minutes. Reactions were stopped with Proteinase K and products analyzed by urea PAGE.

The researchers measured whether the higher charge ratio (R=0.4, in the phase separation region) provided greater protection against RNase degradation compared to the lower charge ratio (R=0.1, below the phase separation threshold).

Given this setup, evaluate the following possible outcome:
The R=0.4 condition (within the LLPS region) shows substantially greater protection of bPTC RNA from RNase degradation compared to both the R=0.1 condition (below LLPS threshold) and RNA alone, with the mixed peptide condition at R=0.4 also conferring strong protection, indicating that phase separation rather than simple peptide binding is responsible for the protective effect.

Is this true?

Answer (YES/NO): NO